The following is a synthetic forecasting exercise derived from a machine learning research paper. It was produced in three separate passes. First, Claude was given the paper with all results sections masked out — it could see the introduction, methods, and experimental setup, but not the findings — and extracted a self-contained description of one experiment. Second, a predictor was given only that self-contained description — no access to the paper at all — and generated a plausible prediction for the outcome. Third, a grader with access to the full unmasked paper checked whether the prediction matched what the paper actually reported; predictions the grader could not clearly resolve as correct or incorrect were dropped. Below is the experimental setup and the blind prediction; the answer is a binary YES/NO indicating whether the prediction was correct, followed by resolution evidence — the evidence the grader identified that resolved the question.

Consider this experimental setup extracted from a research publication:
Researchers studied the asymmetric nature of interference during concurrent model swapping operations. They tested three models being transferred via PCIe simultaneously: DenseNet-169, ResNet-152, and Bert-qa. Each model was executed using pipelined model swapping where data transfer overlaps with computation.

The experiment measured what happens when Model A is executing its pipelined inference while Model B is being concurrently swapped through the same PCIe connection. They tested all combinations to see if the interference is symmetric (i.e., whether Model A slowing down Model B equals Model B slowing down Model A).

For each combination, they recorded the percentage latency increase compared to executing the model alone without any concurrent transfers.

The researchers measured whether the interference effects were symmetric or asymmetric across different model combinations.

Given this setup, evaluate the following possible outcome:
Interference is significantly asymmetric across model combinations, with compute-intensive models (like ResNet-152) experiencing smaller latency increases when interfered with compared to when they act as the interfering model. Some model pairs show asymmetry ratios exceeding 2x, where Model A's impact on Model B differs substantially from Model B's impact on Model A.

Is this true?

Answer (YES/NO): NO